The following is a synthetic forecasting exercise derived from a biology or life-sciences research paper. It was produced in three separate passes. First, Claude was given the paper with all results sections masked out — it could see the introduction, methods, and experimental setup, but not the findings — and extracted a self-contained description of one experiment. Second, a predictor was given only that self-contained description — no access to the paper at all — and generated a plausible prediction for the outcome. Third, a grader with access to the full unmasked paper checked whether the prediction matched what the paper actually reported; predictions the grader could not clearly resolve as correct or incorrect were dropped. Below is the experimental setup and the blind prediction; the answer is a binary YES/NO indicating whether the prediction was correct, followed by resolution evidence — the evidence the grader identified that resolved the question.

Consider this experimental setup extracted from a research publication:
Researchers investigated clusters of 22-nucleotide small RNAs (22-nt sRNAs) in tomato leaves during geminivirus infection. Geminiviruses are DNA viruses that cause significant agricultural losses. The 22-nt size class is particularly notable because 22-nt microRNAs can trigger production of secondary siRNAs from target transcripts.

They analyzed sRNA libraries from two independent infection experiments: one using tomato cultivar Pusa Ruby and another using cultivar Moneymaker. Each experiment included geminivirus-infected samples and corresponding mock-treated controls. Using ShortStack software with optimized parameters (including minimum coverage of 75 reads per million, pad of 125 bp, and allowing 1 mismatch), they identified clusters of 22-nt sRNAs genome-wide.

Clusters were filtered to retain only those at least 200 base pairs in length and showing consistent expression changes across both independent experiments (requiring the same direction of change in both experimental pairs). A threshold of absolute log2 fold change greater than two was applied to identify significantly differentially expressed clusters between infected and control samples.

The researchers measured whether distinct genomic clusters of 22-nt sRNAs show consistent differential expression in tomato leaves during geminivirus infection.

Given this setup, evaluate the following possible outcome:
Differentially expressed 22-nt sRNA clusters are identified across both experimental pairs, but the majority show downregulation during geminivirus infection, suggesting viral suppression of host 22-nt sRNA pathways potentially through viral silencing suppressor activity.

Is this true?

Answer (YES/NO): NO